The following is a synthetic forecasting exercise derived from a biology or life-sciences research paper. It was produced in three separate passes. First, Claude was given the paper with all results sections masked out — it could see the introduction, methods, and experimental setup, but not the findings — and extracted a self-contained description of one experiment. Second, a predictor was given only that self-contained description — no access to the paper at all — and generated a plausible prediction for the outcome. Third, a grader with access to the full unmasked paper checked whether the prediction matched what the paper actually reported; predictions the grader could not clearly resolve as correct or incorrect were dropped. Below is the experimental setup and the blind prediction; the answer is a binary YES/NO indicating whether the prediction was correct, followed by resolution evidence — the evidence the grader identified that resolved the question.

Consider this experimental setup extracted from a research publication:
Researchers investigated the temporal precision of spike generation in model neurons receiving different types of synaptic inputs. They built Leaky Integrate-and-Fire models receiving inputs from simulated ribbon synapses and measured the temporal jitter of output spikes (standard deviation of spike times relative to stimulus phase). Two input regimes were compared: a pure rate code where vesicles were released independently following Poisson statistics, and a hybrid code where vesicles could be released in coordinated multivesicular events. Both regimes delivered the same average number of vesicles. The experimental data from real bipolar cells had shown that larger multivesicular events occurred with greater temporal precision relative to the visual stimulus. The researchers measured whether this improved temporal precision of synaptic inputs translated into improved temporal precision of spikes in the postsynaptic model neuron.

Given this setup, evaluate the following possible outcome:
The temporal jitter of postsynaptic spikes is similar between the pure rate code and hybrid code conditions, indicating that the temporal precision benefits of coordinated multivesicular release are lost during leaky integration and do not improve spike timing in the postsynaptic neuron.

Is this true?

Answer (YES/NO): NO